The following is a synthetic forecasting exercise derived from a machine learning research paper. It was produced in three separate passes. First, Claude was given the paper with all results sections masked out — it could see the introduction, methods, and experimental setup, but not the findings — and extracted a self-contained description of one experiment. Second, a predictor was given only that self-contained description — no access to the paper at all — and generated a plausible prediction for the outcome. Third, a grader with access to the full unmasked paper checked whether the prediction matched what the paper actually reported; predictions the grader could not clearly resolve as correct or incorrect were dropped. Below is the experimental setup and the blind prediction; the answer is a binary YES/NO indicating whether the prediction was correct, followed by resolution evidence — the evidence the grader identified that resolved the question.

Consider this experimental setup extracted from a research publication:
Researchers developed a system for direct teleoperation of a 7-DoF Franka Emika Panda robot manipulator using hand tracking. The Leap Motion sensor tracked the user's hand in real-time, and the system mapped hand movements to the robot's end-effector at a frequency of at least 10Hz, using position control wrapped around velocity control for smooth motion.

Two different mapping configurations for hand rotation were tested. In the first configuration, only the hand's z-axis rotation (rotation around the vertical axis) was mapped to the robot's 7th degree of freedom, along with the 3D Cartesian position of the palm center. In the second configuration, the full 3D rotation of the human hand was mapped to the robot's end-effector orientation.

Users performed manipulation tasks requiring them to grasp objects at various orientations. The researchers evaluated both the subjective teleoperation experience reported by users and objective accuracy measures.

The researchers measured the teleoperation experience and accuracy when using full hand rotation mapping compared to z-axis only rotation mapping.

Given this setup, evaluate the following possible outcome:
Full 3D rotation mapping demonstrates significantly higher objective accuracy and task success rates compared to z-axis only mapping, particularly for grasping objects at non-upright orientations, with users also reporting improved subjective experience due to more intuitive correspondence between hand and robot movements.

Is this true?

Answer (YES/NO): NO